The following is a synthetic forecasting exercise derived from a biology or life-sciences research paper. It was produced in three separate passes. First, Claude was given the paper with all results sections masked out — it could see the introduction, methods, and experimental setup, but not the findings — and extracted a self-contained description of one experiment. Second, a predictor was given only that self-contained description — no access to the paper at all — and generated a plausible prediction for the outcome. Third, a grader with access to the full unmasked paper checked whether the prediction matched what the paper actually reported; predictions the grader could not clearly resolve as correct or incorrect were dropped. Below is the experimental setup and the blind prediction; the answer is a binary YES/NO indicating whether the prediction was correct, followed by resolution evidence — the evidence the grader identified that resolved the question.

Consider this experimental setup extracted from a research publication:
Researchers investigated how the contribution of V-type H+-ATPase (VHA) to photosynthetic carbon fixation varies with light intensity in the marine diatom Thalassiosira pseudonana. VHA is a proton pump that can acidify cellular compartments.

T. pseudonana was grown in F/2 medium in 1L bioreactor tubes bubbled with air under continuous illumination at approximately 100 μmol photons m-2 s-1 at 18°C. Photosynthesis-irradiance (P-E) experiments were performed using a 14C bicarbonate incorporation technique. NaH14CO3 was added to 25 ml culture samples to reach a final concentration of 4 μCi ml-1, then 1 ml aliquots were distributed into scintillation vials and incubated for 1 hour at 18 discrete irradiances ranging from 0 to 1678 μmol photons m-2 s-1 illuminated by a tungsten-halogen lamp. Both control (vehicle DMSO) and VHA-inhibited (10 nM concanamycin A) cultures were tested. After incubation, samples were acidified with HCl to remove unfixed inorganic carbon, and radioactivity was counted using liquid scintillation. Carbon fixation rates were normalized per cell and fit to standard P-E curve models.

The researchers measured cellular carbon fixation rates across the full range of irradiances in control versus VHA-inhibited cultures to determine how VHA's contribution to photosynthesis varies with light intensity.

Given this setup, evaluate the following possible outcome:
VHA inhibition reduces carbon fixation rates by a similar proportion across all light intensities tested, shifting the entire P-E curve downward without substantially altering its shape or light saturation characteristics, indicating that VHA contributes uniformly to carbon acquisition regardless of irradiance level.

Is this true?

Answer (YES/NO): NO